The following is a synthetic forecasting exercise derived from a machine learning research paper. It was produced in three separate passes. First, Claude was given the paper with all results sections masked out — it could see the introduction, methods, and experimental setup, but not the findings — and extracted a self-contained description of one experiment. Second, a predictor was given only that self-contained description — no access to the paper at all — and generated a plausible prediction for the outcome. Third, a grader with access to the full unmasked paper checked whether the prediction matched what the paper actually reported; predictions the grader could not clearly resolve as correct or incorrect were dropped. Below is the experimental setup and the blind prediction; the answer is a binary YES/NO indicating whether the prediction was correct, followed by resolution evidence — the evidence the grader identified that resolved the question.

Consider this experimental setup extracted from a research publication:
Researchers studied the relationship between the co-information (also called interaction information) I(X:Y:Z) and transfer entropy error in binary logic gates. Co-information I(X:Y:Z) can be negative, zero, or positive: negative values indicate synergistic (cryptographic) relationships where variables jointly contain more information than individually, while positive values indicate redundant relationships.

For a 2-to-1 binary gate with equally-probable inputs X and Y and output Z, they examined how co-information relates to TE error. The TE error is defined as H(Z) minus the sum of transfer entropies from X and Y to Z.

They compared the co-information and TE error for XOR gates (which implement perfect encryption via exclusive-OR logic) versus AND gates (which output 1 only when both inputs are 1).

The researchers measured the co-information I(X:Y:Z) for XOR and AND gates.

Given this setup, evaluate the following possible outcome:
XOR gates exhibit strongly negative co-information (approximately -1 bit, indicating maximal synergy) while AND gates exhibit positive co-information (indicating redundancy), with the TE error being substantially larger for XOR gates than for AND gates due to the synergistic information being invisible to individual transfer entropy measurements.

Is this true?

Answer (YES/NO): NO